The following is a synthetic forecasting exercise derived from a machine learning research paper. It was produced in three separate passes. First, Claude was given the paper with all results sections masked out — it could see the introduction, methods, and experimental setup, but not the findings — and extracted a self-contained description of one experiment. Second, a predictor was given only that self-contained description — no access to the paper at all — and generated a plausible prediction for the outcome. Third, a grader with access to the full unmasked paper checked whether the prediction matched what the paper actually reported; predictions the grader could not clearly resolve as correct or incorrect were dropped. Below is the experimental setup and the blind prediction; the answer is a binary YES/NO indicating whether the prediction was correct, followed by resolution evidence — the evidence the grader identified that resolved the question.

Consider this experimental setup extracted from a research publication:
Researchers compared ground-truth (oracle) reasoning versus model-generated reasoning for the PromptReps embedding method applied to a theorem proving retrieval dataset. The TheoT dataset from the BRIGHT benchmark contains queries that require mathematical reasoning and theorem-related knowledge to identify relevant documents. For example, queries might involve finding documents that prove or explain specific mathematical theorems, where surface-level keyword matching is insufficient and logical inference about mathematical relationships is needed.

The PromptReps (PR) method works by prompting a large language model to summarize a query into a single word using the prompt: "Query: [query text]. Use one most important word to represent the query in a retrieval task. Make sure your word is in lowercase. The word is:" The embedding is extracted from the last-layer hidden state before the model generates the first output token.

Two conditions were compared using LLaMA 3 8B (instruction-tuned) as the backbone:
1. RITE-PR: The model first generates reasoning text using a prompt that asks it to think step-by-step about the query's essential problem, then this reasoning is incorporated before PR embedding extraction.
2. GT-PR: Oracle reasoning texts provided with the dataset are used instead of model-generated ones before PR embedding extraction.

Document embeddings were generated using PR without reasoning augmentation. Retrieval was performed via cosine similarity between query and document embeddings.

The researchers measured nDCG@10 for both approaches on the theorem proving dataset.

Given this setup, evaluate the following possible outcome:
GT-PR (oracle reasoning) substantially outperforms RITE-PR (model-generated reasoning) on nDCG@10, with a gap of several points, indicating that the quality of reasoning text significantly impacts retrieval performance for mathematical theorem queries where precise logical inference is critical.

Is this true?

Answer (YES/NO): YES